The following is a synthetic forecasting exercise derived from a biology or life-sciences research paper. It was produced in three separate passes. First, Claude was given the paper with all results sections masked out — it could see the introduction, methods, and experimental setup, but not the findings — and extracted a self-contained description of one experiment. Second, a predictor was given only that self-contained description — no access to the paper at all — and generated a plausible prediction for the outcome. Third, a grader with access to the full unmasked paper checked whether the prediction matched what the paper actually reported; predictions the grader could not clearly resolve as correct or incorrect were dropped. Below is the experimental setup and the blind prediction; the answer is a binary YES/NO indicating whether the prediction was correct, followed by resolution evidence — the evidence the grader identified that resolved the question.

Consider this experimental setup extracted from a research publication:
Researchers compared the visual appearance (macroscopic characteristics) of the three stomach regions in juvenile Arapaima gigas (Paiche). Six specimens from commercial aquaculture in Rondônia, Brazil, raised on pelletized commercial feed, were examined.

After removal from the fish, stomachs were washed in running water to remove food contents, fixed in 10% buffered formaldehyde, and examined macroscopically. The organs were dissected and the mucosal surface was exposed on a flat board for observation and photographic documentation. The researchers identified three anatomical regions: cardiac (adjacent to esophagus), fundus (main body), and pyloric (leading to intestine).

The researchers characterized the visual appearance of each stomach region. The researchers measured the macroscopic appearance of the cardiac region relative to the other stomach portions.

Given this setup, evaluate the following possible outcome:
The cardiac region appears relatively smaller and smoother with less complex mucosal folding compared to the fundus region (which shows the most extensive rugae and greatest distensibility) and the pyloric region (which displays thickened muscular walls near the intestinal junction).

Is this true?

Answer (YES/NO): NO